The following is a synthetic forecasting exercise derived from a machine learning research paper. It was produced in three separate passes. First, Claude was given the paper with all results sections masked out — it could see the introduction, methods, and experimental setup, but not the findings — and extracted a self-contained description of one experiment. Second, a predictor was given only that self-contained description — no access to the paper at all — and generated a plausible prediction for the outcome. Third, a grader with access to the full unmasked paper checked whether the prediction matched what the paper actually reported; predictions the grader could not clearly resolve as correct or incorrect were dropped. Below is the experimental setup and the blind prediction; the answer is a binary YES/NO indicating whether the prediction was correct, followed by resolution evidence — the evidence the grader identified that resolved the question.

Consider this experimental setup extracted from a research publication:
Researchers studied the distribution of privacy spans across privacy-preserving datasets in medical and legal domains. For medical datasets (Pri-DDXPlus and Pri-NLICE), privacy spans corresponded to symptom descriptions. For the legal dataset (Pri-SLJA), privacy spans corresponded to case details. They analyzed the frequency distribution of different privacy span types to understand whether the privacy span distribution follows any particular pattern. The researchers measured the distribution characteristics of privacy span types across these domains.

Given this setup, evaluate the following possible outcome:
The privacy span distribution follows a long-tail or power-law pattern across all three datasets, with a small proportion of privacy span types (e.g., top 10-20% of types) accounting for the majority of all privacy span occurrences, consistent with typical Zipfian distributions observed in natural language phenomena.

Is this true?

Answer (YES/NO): YES